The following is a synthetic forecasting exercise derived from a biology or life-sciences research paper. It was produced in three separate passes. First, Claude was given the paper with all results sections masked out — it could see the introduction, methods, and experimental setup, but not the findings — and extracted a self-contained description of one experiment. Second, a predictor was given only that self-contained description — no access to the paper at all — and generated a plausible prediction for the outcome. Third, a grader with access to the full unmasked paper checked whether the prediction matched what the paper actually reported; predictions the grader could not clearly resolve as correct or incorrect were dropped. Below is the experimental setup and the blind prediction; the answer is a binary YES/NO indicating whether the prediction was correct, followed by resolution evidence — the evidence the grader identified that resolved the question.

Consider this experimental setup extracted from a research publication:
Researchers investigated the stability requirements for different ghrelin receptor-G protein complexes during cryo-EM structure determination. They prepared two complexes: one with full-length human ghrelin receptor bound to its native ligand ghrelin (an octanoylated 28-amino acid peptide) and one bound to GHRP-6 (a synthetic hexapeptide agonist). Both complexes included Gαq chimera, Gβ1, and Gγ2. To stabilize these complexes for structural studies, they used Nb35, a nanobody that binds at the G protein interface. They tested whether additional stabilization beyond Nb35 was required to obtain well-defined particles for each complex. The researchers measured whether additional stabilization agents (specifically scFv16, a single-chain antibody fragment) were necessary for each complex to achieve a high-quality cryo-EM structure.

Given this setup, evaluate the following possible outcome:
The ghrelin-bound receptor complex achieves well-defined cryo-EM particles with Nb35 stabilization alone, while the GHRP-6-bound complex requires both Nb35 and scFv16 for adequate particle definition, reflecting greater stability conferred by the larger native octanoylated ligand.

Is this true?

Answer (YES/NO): YES